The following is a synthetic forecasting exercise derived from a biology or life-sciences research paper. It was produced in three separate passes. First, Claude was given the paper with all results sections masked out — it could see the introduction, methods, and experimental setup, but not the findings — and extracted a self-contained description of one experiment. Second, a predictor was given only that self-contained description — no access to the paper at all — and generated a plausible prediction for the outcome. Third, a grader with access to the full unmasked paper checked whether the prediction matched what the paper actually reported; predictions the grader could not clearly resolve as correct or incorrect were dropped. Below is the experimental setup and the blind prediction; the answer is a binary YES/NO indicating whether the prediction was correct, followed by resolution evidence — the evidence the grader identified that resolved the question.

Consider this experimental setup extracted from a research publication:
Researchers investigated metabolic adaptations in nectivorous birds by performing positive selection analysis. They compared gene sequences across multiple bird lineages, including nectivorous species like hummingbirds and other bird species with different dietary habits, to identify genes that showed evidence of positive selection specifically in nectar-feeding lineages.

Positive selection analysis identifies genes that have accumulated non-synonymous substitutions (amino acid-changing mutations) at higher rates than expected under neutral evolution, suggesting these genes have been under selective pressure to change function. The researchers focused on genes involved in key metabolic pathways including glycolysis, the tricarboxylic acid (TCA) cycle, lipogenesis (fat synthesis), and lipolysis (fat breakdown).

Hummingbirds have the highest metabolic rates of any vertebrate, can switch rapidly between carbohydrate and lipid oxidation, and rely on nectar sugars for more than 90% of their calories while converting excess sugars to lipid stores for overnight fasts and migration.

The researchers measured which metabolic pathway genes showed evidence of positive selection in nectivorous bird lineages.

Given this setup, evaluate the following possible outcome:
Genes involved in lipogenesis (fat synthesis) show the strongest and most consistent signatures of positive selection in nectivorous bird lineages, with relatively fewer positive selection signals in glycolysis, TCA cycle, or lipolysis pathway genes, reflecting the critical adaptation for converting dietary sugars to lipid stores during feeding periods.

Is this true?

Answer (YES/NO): NO